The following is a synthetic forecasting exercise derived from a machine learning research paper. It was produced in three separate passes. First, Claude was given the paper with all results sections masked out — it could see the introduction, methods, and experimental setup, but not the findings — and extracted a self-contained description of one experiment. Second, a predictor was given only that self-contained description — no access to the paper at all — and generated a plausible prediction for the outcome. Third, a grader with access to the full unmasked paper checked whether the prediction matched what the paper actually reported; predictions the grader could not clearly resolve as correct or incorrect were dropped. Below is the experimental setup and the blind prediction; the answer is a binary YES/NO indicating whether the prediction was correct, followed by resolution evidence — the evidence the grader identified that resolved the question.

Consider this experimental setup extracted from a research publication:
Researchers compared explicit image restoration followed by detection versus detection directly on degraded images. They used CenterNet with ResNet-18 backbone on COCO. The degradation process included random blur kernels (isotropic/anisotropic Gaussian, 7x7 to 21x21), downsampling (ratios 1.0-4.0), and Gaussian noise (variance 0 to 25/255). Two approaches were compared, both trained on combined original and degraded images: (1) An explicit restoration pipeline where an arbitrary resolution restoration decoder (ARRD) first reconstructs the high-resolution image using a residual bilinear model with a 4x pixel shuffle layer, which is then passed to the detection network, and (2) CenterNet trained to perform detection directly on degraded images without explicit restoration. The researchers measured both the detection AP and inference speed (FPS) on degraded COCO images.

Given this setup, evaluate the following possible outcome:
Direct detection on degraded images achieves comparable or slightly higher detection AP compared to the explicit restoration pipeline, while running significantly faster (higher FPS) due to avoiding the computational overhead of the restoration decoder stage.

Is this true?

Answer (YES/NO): NO